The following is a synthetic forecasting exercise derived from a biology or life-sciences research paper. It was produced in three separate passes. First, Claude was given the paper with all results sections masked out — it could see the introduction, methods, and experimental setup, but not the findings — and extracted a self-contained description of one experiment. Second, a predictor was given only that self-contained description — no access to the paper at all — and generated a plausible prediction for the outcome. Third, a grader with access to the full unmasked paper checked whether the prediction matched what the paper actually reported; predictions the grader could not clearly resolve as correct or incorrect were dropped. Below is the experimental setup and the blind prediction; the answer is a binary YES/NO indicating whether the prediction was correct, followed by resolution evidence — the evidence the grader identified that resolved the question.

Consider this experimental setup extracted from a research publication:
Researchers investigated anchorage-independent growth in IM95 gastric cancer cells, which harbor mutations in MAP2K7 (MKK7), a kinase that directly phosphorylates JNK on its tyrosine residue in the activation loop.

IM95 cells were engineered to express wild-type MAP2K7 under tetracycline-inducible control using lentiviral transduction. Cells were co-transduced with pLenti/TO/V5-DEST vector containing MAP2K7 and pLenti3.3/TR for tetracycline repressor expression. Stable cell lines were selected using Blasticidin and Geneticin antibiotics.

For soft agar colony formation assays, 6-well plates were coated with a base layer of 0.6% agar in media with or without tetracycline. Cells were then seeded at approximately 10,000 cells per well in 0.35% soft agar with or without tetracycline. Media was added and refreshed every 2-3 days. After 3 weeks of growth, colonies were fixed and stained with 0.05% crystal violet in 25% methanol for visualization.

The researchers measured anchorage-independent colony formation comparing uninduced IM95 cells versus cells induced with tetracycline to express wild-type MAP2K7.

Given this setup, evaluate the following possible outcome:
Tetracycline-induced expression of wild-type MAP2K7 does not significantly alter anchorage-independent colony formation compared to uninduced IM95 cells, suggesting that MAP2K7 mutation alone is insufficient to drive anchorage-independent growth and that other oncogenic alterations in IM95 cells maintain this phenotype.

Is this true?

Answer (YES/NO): NO